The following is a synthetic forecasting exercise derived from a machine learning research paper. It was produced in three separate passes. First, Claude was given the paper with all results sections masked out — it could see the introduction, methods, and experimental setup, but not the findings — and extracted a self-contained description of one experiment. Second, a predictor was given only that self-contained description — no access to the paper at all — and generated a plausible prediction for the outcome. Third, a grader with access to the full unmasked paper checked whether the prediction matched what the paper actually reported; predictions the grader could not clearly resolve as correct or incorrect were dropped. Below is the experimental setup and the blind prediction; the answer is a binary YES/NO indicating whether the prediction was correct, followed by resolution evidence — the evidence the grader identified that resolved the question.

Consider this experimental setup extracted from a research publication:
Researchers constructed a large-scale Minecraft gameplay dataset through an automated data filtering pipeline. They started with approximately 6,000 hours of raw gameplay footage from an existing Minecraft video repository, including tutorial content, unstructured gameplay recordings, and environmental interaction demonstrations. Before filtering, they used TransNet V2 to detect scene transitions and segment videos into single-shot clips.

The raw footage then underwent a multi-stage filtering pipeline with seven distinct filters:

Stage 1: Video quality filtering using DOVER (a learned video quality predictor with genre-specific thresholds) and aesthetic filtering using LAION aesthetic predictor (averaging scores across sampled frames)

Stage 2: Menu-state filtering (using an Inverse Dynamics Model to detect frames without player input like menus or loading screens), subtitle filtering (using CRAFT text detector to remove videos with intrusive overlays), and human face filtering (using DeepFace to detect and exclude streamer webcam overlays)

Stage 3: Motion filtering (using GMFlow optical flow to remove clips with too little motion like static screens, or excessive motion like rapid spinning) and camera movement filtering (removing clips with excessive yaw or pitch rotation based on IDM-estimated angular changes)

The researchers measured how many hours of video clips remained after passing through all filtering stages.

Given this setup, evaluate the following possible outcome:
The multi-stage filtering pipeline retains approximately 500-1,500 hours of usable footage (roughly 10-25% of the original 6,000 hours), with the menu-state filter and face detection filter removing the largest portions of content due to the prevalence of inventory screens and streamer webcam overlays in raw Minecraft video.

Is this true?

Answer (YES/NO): NO